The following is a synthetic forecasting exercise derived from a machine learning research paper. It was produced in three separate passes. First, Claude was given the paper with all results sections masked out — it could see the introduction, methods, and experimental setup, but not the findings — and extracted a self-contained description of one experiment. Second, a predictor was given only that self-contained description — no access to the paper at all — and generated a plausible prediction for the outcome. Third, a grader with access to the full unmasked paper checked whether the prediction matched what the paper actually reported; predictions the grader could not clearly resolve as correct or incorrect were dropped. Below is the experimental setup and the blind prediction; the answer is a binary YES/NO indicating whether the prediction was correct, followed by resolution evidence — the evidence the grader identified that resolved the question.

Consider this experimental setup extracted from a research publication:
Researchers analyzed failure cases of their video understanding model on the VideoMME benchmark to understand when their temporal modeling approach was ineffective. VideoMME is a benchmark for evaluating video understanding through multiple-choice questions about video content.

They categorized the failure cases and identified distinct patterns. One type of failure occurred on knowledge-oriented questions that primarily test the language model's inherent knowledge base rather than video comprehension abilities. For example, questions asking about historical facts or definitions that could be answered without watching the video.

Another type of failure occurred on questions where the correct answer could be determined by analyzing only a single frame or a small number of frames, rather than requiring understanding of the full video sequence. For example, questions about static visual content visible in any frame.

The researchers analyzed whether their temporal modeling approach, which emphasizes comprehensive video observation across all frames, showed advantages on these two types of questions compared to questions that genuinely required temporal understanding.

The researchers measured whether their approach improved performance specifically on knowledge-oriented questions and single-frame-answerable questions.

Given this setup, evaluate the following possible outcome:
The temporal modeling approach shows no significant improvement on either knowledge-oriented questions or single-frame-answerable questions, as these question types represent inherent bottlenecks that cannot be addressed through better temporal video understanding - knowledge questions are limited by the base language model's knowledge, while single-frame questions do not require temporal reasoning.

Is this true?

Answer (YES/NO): YES